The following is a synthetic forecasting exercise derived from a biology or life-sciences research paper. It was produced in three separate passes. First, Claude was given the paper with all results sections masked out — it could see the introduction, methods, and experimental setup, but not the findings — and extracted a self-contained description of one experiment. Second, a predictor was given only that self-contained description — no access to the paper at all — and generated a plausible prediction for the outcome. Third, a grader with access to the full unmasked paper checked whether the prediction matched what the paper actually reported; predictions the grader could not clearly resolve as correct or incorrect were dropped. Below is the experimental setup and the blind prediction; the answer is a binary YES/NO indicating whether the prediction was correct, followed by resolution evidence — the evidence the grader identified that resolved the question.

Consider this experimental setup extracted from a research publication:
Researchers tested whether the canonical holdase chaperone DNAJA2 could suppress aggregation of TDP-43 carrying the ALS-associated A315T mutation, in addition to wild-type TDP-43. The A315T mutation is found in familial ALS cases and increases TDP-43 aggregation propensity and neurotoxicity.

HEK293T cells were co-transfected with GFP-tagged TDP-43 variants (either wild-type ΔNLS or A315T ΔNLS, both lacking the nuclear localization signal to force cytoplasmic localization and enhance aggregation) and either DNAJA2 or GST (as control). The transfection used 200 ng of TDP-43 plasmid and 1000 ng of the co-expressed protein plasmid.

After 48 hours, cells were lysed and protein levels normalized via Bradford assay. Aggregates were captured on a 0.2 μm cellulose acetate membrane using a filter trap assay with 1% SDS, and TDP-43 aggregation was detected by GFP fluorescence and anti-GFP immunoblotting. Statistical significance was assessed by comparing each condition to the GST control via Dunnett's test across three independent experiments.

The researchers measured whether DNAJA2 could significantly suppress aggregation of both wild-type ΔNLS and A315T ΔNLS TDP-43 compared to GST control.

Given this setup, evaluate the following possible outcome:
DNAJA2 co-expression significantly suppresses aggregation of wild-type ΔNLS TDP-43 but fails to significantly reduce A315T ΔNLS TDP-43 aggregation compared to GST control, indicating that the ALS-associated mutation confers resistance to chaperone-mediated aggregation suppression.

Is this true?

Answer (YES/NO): NO